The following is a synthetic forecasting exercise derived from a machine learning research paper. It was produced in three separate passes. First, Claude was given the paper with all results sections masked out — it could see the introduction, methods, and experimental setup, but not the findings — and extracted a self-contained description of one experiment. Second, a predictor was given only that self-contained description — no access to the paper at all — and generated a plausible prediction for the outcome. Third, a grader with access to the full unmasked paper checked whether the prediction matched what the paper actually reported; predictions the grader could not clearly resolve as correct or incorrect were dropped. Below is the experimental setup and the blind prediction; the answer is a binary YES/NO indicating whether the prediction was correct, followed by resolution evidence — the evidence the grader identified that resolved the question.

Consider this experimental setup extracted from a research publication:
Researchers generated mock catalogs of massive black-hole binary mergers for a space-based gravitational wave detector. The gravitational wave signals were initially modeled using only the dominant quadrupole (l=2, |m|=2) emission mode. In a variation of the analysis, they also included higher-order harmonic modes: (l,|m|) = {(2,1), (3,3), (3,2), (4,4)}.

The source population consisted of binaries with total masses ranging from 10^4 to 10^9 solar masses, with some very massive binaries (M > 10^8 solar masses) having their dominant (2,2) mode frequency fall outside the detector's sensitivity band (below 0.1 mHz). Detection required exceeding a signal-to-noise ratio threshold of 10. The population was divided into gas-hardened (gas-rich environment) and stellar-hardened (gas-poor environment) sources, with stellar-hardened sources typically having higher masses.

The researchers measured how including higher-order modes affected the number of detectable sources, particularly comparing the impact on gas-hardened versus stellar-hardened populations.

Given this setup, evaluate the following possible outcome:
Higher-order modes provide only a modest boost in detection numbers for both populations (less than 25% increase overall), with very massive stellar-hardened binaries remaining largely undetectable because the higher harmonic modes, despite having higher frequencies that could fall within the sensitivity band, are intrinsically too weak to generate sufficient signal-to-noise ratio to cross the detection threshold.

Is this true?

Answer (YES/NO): NO